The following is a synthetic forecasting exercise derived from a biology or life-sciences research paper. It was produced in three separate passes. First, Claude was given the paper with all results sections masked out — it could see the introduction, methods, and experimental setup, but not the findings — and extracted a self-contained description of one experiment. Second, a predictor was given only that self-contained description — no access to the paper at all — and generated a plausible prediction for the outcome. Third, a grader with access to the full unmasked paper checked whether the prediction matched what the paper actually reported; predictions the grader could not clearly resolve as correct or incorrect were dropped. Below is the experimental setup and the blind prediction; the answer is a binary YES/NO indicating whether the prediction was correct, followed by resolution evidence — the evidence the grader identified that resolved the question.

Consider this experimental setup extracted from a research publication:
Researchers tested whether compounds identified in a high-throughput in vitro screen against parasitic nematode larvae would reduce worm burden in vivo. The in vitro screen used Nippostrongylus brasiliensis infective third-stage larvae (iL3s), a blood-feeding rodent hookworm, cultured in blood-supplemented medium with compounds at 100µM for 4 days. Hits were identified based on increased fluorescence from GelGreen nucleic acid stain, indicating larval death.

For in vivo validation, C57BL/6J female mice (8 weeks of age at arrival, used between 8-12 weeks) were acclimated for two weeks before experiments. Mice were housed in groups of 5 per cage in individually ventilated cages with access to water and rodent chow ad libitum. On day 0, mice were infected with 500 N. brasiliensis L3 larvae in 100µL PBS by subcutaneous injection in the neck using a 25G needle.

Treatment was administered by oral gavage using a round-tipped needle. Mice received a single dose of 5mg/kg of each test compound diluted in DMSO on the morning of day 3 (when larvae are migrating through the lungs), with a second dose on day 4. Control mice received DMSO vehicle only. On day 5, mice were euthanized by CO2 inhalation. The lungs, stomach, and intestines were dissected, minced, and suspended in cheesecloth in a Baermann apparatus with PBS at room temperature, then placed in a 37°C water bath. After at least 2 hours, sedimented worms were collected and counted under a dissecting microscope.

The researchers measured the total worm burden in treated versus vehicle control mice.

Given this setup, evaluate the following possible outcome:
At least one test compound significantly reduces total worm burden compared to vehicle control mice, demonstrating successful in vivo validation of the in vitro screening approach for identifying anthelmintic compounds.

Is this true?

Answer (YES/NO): NO